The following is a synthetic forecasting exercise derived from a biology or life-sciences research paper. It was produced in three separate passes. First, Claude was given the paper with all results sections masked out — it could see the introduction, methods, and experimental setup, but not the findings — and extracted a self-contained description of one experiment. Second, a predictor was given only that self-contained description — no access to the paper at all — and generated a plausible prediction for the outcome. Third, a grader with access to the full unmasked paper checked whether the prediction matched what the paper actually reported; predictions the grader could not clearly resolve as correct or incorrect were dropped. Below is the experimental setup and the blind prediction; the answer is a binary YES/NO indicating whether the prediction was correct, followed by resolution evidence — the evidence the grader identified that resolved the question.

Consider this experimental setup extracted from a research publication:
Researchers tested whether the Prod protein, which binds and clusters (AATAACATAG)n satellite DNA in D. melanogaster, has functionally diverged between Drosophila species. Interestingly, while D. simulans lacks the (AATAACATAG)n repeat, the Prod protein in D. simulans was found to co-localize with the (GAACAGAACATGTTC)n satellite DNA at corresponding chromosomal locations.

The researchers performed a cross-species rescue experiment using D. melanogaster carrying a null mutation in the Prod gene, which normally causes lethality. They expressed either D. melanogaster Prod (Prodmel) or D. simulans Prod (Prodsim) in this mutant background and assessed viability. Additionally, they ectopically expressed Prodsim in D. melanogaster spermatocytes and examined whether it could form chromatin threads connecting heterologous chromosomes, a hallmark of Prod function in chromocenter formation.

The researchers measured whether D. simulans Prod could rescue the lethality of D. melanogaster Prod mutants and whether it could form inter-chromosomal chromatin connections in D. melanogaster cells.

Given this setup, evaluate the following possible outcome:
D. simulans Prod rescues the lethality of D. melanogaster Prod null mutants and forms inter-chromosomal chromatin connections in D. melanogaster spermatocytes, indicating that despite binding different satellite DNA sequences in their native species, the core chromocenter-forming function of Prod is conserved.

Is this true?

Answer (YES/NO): YES